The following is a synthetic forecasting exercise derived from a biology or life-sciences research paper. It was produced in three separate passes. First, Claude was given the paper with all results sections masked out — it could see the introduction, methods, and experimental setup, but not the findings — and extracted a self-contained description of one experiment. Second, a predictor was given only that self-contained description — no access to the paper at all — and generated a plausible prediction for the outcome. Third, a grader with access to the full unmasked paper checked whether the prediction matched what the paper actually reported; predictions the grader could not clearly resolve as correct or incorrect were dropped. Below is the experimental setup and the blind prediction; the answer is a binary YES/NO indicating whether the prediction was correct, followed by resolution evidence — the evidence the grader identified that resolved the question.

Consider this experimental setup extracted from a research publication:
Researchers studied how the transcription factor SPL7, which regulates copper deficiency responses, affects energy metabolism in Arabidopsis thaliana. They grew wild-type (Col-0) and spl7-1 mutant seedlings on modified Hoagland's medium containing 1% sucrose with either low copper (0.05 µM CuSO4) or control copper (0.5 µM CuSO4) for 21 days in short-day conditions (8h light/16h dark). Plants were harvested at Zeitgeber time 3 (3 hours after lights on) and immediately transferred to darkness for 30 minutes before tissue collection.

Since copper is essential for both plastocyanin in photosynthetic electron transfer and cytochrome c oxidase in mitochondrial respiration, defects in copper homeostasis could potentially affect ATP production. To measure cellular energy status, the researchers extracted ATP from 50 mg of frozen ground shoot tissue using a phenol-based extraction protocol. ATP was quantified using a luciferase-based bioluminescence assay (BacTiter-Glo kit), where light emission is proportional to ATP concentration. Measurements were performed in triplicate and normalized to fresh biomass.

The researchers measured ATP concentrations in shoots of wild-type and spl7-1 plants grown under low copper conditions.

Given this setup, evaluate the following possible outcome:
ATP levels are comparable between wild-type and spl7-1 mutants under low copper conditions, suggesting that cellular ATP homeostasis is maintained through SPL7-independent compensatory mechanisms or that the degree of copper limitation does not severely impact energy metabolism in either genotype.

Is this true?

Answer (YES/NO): NO